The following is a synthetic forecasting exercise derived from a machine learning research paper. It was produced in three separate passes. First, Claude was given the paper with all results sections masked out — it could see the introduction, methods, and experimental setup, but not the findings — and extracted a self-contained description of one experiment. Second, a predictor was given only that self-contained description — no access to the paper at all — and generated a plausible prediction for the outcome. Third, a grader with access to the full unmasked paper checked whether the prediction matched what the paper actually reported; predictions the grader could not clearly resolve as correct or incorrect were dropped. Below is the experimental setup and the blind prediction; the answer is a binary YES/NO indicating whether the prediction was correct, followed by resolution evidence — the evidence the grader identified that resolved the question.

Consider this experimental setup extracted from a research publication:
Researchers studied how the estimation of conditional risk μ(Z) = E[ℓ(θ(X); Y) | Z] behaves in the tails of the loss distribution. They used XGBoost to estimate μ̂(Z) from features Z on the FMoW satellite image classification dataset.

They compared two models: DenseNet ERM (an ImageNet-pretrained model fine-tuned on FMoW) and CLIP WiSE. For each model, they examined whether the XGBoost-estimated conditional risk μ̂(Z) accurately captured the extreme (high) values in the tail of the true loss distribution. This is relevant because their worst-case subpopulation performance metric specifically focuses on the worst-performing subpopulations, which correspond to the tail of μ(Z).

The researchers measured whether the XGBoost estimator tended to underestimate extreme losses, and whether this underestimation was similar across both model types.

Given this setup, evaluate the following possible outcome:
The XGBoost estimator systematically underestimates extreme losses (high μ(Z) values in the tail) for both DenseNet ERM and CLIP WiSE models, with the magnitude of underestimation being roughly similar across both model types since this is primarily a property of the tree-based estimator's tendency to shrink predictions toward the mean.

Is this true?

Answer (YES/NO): NO